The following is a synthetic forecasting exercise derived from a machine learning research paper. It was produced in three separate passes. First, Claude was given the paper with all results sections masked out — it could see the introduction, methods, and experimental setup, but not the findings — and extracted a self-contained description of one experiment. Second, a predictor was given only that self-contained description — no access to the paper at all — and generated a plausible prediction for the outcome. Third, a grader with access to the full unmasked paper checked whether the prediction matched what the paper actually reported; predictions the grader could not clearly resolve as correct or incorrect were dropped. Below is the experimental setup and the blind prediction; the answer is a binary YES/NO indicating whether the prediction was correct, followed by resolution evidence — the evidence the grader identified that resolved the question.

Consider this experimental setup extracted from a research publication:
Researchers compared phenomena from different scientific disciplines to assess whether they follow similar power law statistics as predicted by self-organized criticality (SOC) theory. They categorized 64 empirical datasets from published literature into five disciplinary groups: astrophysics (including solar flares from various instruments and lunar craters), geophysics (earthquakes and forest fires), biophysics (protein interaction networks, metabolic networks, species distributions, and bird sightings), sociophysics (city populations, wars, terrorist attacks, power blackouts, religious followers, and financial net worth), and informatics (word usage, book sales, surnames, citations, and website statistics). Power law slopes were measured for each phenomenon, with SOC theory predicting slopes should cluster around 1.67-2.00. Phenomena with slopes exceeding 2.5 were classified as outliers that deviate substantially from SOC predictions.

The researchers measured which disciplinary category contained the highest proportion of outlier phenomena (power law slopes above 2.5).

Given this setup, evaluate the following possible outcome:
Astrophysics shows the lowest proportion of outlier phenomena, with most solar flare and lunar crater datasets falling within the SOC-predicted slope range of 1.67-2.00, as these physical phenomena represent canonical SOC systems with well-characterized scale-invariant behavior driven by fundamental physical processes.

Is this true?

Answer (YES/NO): NO